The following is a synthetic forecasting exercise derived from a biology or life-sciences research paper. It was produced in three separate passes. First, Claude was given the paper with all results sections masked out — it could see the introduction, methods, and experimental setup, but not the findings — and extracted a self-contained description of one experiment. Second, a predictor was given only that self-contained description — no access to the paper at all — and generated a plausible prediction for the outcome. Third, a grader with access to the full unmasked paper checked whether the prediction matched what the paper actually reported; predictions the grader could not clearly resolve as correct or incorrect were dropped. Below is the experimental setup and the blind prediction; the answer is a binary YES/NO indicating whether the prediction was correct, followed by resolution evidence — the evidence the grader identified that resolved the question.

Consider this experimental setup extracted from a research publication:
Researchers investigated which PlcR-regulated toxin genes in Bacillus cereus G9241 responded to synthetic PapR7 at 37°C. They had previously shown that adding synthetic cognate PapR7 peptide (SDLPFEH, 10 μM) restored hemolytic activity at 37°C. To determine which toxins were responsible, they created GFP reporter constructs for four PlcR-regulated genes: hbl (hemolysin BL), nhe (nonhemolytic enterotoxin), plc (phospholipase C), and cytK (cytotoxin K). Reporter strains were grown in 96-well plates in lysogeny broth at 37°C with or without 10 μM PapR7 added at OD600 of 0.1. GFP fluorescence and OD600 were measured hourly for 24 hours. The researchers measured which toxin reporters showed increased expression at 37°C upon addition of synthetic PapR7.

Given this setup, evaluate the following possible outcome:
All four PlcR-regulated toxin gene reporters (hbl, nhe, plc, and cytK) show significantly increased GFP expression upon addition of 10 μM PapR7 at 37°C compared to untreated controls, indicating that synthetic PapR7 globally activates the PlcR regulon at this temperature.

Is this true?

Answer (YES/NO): NO